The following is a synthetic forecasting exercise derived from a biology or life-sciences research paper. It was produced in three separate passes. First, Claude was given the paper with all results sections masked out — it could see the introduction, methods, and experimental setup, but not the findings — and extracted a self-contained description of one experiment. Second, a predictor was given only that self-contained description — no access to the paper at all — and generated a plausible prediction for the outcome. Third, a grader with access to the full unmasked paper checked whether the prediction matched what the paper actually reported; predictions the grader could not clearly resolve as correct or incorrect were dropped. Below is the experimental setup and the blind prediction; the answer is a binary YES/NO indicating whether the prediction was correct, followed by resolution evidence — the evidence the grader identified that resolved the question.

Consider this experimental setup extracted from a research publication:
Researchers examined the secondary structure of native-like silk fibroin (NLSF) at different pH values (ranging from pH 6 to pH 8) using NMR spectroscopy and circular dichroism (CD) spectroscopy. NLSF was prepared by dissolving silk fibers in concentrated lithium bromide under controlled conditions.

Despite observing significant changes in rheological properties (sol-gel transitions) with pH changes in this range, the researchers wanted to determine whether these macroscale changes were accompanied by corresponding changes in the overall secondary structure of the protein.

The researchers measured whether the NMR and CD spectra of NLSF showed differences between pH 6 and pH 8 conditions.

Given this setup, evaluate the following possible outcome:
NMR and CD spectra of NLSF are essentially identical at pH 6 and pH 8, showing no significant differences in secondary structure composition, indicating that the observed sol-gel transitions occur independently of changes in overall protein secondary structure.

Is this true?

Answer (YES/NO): YES